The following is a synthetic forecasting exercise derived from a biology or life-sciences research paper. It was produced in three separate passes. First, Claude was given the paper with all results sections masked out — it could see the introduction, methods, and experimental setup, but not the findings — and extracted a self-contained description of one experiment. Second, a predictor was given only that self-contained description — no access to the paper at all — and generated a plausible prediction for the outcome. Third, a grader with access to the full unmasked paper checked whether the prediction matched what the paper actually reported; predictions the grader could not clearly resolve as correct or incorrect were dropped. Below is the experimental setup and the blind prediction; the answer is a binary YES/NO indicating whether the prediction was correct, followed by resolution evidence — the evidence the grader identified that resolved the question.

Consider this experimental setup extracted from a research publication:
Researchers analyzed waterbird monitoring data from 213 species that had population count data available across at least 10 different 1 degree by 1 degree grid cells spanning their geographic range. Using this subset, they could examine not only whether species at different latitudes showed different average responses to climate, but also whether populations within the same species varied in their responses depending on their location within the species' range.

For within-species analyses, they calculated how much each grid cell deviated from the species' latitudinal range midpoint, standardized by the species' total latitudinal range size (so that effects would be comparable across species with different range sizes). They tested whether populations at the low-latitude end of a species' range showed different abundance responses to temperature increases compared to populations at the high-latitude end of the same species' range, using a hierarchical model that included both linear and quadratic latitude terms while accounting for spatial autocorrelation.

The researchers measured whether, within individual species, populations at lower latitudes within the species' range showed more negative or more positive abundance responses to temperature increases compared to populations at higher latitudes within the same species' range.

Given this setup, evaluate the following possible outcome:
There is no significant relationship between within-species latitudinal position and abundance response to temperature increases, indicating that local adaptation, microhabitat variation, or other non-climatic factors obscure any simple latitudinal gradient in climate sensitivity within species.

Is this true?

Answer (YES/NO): NO